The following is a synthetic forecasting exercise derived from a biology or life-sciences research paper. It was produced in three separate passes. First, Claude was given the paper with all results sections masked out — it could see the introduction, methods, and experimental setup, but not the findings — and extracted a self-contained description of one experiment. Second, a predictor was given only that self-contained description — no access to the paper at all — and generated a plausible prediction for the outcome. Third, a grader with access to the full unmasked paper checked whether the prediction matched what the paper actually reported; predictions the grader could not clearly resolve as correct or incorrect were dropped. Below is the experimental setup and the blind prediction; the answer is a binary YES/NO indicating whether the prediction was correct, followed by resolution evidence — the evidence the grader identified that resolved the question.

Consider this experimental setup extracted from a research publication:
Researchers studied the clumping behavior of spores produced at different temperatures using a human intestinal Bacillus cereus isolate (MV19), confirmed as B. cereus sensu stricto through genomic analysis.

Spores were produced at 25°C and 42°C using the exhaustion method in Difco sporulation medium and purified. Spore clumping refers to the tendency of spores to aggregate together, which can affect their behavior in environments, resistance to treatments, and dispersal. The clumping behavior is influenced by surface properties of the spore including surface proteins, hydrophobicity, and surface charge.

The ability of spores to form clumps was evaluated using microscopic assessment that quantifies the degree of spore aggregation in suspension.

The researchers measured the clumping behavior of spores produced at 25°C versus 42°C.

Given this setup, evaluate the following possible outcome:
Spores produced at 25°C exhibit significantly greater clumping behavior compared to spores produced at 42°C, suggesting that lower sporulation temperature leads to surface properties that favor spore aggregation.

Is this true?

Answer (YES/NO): YES